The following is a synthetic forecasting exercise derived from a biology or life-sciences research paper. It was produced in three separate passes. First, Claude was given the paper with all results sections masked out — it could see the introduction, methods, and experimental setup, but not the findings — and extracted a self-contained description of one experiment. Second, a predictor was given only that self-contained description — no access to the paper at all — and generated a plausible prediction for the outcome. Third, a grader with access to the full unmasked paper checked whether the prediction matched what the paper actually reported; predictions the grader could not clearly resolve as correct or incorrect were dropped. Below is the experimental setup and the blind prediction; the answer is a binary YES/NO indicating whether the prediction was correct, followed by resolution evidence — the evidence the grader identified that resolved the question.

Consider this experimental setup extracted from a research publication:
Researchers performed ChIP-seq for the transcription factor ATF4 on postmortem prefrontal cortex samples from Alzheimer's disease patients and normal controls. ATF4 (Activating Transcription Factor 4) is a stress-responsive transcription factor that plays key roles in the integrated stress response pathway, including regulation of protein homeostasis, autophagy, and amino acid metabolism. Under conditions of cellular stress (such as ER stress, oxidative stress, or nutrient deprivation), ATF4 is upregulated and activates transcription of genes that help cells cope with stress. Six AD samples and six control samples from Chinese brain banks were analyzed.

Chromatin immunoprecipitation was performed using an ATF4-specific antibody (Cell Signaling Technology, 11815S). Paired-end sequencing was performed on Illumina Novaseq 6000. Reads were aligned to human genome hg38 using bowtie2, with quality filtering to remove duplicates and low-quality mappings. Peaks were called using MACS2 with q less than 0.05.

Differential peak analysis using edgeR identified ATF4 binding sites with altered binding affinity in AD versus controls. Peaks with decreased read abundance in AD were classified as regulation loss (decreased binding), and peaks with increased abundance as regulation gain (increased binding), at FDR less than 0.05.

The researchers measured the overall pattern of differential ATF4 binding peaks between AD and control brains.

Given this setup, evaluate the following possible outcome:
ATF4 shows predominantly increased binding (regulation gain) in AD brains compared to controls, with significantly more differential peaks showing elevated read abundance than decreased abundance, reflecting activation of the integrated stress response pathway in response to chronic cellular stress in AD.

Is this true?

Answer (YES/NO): NO